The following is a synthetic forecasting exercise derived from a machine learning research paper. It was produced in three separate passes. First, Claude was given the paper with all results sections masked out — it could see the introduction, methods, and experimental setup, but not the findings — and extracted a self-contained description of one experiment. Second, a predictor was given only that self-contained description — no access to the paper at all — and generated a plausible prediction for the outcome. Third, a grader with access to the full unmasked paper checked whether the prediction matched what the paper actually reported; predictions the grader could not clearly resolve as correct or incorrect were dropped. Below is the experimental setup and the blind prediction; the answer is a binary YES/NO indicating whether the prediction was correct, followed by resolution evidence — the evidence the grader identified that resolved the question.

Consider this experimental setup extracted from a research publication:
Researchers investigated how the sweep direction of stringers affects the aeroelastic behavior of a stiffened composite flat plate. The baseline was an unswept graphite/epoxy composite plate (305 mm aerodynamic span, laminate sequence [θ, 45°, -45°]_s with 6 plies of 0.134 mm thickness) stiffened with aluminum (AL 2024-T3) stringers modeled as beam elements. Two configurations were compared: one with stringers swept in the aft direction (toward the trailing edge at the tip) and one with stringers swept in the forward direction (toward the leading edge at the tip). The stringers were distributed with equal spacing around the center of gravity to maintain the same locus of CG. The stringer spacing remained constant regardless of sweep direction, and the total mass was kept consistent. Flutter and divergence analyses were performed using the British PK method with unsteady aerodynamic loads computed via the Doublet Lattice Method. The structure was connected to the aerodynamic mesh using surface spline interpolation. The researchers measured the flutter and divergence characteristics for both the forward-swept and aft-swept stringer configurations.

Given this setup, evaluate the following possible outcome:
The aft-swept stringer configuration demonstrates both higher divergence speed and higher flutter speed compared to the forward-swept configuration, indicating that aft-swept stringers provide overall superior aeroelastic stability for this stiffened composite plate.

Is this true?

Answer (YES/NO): NO